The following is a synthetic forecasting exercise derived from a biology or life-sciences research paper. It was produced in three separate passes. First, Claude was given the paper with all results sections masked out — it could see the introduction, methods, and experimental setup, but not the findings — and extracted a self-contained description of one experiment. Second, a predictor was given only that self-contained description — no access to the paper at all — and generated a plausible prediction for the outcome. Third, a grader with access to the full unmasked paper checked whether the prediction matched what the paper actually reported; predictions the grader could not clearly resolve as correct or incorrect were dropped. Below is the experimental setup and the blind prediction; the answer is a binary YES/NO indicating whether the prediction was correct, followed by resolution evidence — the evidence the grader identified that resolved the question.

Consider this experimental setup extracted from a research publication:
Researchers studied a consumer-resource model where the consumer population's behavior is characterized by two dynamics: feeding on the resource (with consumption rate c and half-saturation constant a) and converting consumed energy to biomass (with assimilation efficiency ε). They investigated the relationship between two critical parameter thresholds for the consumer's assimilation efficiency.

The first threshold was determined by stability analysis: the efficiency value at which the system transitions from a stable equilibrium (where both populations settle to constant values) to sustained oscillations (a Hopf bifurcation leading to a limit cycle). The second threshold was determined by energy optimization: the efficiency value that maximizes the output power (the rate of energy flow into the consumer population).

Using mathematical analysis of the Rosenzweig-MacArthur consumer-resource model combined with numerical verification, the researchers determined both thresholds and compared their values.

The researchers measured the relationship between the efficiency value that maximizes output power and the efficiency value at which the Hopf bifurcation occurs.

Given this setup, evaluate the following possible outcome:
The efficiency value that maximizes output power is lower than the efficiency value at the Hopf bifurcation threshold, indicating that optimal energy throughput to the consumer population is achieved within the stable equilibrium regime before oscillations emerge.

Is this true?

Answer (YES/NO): NO